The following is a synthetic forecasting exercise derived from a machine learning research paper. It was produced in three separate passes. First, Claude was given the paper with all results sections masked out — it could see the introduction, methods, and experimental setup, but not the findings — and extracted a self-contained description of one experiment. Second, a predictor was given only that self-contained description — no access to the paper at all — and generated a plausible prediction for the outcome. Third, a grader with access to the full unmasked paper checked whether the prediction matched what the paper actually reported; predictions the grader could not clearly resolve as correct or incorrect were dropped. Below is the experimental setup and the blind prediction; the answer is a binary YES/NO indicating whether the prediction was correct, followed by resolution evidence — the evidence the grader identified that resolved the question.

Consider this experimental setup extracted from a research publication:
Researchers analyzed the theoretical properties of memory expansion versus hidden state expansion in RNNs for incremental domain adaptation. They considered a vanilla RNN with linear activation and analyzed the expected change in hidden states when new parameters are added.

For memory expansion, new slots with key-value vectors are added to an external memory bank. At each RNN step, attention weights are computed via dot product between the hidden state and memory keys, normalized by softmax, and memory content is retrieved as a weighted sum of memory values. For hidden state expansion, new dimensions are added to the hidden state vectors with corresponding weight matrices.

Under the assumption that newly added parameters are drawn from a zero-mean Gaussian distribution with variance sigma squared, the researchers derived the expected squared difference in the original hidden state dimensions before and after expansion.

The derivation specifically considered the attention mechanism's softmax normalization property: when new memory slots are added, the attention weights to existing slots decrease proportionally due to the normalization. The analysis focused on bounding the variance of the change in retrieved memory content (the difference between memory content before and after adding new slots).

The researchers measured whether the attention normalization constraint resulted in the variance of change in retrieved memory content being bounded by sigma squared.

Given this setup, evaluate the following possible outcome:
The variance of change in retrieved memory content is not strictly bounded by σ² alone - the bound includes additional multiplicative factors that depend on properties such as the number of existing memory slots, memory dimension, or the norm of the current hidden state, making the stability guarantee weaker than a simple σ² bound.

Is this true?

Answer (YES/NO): NO